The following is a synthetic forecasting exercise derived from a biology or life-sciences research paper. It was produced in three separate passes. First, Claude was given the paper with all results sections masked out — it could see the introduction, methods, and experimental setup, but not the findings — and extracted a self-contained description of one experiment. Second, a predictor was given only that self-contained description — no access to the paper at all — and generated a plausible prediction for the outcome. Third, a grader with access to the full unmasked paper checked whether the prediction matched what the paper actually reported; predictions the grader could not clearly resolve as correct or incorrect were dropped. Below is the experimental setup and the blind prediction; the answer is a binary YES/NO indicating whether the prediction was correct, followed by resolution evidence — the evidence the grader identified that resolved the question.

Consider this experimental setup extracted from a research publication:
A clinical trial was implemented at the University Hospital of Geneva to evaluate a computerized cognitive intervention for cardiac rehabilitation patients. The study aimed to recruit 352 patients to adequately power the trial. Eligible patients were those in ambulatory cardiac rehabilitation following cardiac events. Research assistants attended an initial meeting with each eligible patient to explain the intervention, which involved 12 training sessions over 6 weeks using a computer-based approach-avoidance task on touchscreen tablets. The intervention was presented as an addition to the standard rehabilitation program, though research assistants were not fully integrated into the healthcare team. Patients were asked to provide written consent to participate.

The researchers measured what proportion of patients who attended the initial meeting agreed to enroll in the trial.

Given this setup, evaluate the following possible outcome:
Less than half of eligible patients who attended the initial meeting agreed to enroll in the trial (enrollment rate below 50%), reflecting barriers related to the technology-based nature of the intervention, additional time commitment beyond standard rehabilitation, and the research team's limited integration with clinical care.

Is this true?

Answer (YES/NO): YES